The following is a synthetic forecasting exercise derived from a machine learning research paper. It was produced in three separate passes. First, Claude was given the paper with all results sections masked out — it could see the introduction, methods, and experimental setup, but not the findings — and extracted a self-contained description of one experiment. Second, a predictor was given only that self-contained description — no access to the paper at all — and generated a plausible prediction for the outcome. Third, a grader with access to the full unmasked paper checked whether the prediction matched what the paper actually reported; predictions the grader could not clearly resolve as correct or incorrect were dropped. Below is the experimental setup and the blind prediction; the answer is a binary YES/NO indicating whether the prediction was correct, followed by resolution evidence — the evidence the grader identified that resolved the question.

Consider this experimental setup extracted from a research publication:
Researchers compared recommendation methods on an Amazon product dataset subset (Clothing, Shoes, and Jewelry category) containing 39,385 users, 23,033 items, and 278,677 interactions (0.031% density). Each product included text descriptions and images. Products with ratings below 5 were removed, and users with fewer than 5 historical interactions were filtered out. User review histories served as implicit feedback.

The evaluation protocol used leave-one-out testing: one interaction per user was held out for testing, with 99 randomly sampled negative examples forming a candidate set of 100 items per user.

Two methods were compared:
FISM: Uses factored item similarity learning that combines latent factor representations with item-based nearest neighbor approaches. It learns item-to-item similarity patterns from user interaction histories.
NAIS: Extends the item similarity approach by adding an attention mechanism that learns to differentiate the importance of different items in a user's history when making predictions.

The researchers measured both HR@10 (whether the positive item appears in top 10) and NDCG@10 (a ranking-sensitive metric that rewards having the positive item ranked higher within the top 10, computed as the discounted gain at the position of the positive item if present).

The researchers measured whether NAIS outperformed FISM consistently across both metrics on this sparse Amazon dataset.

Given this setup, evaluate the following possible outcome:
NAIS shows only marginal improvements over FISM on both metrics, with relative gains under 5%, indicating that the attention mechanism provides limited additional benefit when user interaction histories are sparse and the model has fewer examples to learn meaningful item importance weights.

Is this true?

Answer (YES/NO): NO